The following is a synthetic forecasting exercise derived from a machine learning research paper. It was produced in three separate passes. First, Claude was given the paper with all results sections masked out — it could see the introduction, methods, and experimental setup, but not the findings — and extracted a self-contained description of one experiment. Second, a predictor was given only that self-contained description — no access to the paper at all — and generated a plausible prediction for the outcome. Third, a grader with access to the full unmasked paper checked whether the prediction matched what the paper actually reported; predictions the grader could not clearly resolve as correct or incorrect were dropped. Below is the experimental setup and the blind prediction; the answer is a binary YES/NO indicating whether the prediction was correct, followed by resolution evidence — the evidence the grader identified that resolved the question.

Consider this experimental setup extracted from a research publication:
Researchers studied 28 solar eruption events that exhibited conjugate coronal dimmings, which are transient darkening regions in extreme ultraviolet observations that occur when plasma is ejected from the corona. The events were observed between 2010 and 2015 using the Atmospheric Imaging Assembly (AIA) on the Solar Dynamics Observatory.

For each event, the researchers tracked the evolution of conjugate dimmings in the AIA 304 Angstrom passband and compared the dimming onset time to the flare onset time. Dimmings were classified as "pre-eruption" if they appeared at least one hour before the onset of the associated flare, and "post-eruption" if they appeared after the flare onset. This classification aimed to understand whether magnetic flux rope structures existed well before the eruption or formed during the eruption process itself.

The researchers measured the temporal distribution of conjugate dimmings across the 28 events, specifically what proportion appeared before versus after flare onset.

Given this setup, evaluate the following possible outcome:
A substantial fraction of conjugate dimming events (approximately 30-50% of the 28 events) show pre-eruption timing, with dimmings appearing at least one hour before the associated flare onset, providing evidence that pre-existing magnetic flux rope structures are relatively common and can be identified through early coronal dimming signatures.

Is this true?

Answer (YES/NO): YES